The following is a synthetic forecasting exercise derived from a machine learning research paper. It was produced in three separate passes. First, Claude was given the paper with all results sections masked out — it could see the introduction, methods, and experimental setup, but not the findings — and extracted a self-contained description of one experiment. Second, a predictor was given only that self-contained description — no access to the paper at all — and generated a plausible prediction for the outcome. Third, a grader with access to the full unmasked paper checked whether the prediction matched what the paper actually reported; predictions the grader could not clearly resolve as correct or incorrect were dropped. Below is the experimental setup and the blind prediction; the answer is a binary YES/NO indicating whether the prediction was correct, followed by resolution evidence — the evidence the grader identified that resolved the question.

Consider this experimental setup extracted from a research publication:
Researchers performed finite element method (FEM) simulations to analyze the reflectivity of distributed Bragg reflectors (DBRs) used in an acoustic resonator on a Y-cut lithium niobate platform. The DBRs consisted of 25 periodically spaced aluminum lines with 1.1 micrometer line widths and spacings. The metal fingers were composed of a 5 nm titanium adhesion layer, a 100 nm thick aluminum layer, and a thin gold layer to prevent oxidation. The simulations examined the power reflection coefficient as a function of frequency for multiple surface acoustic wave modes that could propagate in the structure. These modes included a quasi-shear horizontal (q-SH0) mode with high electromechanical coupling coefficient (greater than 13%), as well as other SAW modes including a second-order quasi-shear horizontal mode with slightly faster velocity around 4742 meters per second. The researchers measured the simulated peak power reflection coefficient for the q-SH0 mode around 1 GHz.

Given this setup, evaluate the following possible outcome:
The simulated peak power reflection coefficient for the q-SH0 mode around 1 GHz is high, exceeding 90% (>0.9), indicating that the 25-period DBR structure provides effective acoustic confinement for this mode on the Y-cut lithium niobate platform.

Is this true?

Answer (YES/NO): YES